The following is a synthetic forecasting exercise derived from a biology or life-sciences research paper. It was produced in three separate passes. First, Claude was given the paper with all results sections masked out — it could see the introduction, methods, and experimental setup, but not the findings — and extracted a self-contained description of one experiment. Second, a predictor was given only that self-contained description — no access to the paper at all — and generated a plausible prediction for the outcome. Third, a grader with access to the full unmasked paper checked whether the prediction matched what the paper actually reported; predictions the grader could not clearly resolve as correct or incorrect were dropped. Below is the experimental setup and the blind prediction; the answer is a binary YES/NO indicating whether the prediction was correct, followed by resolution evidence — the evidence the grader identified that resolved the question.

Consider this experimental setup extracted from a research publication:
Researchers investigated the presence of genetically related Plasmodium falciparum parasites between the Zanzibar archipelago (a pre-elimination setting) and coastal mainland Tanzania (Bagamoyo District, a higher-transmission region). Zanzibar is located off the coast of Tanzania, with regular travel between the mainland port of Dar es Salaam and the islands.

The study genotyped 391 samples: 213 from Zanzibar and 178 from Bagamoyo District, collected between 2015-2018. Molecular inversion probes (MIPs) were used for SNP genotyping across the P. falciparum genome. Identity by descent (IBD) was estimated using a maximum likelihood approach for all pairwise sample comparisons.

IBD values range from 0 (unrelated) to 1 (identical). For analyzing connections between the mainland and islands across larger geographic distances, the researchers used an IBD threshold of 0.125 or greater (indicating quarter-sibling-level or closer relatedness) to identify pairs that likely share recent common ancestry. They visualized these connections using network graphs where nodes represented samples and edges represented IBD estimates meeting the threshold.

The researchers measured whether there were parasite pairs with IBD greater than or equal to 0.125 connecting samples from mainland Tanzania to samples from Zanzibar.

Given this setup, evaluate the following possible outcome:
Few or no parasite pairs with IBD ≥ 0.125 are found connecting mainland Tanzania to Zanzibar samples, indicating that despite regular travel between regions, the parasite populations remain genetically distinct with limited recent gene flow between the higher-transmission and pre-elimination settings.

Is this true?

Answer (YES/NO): NO